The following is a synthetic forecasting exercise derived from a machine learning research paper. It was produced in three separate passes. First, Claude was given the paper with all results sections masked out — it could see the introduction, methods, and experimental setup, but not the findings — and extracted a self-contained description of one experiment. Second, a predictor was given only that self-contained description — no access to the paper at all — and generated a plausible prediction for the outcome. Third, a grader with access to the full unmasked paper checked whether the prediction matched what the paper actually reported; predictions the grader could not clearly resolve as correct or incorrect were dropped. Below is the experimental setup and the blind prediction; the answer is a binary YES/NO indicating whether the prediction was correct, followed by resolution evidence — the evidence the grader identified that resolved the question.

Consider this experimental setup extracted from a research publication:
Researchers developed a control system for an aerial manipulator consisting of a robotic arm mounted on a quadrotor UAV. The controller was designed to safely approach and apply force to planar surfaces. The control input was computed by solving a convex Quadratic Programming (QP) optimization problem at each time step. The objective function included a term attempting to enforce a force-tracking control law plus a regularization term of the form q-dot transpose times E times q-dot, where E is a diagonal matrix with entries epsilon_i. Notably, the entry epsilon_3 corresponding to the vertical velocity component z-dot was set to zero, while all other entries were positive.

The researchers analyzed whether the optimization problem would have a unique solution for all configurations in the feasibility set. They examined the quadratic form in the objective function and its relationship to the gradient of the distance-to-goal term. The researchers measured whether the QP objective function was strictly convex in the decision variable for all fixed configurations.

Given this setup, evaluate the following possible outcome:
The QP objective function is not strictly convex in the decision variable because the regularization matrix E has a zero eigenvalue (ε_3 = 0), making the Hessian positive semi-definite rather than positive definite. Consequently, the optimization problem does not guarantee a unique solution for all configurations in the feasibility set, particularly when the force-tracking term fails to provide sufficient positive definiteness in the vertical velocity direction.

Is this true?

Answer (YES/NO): NO